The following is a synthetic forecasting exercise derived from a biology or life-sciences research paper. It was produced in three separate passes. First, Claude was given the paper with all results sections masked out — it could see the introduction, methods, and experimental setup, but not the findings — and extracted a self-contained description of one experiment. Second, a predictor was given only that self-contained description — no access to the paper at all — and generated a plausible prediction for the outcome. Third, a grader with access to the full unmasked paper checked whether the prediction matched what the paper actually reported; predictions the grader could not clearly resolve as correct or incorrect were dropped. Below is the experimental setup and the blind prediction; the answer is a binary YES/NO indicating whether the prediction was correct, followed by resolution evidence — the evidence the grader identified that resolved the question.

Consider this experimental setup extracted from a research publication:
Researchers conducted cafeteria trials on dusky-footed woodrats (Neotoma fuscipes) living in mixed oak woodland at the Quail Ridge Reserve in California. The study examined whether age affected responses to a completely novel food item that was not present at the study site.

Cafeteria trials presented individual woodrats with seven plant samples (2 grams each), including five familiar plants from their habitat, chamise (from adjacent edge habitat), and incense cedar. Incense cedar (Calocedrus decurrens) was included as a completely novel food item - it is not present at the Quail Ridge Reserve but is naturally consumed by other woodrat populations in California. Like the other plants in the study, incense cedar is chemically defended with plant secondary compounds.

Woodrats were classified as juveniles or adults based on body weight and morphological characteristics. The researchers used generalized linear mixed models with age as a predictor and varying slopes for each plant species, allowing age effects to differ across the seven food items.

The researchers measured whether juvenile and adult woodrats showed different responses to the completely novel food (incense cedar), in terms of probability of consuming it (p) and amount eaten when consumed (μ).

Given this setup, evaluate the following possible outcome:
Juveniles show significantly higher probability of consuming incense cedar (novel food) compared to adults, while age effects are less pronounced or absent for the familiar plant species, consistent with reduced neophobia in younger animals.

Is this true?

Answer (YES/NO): NO